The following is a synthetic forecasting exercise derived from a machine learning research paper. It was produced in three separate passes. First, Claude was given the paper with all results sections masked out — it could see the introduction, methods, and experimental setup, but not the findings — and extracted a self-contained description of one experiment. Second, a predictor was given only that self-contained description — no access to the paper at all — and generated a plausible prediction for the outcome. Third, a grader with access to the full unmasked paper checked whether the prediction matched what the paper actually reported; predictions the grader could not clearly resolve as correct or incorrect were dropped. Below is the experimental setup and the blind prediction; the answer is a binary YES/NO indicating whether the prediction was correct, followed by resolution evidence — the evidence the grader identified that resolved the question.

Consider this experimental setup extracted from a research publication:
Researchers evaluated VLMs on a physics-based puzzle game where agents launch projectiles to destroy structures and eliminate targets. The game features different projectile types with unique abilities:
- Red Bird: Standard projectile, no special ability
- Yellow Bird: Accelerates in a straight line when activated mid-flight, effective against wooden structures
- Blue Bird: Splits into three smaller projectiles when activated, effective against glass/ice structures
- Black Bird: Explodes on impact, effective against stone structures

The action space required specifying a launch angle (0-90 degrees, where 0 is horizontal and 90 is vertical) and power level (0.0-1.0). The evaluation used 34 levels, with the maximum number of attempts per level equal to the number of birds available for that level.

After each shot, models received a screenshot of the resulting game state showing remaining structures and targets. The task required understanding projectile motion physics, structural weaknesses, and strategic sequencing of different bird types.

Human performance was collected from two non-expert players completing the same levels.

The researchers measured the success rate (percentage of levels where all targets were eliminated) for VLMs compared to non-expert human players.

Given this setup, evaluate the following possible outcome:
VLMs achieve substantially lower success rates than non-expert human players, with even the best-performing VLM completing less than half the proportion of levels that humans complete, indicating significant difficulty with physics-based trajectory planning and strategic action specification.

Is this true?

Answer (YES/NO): NO